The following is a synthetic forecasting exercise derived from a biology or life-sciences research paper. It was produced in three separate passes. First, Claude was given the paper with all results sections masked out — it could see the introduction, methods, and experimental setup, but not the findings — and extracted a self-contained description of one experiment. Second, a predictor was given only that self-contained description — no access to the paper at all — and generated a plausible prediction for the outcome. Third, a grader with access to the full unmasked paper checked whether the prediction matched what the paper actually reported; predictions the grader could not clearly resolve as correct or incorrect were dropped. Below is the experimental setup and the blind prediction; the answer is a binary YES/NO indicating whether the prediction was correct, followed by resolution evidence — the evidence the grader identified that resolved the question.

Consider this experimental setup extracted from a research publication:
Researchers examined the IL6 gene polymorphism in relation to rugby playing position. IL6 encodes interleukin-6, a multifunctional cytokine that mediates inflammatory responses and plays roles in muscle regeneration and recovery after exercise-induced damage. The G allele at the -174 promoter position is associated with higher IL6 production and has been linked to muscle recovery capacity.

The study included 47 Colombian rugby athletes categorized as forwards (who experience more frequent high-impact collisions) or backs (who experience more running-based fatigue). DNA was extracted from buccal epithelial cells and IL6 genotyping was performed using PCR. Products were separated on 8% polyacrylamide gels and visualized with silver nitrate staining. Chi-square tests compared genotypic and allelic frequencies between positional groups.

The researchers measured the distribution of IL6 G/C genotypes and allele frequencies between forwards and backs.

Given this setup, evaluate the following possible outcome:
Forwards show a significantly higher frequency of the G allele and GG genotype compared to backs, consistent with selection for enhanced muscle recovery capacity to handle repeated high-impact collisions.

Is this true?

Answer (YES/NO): NO